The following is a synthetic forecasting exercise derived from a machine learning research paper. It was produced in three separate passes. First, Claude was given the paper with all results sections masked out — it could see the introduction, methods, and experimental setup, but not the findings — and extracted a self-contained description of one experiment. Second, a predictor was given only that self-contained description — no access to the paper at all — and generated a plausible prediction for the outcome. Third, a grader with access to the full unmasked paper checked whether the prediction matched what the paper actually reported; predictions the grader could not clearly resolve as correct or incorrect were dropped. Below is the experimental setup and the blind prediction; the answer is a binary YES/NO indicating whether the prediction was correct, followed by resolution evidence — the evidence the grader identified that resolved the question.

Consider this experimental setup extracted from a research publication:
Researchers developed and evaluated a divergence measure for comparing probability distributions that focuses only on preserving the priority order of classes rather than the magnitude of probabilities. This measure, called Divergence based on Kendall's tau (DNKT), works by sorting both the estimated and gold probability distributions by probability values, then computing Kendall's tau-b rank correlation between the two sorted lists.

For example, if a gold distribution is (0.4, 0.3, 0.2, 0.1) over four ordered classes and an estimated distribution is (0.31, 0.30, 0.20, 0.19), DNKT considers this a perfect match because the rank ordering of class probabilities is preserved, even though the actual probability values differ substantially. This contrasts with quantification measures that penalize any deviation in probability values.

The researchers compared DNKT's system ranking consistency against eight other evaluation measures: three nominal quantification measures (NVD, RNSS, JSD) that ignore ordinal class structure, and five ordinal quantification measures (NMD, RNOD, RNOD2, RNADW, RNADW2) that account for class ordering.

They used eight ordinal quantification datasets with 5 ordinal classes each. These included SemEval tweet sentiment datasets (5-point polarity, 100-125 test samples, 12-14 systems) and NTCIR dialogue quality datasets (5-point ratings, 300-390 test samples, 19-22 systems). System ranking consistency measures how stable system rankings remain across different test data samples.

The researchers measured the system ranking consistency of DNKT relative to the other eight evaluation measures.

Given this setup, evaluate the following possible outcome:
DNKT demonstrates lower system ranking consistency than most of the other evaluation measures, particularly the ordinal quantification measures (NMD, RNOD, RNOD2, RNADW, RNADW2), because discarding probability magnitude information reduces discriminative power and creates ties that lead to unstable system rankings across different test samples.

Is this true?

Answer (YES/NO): YES